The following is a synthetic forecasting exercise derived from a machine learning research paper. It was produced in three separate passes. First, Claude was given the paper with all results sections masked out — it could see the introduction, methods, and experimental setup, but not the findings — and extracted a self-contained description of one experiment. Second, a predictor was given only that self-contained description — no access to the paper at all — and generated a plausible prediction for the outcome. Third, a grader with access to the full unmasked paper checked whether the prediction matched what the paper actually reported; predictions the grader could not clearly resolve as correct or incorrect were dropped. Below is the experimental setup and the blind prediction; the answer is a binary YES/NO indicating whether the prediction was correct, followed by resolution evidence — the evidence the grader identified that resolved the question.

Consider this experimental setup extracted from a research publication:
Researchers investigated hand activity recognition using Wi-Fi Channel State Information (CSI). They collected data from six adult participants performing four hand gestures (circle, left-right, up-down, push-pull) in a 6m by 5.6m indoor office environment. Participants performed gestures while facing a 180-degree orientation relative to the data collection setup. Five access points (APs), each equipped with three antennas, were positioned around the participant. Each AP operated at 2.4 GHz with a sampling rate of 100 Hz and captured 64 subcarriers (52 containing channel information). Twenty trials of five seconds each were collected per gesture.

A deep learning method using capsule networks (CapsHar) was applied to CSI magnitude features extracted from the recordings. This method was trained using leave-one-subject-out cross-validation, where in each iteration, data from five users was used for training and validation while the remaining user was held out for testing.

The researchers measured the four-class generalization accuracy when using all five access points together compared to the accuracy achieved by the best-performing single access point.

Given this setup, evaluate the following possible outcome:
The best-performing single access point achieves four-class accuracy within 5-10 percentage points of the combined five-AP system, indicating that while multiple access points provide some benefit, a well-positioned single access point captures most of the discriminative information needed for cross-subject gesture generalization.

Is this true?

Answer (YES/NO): NO